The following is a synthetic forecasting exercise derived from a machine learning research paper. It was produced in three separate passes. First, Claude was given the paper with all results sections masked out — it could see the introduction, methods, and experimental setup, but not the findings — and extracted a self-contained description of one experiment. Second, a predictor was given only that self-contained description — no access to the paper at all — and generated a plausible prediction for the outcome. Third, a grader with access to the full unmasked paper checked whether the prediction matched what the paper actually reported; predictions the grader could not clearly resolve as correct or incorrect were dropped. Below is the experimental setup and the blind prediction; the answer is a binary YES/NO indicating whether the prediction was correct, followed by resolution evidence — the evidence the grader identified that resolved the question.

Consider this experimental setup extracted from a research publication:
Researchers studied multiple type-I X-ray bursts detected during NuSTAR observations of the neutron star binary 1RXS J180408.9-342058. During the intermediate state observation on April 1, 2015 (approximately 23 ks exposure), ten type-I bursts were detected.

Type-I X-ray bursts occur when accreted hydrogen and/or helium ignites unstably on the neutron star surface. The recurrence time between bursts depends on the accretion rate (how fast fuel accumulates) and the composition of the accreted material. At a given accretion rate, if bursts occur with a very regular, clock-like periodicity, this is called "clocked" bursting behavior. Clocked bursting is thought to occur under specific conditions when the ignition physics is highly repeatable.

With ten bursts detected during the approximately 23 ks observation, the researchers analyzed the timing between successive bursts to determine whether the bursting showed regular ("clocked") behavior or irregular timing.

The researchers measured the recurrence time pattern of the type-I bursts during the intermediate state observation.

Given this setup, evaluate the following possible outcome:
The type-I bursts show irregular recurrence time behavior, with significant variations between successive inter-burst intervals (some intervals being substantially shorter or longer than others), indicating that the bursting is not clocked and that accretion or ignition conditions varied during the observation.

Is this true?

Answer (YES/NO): NO